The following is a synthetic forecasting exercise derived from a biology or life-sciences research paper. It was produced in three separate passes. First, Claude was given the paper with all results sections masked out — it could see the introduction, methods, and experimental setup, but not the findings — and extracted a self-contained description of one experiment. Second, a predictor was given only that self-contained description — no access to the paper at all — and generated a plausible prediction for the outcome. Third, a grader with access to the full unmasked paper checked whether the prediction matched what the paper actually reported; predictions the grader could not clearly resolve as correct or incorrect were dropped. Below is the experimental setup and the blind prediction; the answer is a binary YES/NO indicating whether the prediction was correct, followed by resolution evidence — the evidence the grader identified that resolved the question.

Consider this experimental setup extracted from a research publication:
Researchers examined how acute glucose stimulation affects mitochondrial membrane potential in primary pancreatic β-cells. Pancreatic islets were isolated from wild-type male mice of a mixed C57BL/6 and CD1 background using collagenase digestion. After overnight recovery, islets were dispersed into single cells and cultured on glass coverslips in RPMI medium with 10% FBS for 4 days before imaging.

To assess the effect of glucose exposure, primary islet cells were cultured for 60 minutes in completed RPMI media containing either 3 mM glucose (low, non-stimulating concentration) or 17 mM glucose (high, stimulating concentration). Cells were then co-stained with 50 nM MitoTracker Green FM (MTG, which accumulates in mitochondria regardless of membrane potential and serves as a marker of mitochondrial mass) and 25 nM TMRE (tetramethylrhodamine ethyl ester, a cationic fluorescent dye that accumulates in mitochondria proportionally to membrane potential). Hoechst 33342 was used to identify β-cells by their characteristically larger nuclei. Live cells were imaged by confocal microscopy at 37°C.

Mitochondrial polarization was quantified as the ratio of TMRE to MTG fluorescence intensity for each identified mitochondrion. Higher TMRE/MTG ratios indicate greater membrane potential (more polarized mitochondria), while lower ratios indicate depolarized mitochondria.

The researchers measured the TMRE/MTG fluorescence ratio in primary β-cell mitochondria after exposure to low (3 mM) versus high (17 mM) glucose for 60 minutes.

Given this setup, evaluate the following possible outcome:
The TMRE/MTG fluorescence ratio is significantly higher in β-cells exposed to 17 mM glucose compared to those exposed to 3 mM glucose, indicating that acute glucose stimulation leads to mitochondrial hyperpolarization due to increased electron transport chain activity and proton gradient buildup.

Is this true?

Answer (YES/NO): YES